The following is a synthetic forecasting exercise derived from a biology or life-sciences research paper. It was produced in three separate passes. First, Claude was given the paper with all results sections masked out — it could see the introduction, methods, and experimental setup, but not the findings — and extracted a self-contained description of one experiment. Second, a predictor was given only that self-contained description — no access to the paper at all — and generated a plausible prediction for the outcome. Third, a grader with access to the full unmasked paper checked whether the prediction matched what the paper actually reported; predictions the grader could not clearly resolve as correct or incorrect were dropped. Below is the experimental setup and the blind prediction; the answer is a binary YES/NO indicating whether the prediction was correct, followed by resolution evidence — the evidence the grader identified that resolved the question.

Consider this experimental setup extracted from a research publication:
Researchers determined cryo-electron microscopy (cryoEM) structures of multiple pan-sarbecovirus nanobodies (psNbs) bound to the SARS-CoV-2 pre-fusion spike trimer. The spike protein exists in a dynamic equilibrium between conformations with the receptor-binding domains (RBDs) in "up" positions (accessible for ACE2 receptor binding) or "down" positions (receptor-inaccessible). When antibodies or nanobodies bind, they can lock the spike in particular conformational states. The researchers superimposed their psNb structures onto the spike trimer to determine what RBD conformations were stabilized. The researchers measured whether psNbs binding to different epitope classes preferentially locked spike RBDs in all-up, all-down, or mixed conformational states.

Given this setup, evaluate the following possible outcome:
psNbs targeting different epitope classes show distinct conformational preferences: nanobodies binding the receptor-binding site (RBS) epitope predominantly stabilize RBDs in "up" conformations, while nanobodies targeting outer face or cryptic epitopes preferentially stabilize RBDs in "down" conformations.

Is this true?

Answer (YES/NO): NO